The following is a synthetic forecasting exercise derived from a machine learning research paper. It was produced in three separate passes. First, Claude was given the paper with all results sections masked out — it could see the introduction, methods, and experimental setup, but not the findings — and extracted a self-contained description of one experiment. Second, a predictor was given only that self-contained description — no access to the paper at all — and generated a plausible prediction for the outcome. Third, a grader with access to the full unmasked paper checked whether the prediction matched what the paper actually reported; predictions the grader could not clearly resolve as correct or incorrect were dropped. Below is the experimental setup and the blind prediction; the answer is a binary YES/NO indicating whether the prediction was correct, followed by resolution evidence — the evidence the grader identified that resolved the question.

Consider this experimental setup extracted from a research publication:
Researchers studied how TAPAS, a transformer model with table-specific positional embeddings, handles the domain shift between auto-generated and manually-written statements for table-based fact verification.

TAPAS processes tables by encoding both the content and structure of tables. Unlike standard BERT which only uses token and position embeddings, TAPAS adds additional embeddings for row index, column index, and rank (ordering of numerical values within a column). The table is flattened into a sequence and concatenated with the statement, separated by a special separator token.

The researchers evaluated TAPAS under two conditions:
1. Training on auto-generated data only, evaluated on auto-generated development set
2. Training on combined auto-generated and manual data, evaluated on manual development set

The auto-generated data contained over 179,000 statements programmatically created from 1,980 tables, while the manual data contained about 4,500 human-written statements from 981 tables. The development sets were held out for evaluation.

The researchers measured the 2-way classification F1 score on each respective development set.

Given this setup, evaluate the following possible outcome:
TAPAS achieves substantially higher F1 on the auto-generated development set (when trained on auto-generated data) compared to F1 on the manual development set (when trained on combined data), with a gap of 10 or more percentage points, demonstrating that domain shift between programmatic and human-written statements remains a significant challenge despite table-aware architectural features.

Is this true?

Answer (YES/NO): YES